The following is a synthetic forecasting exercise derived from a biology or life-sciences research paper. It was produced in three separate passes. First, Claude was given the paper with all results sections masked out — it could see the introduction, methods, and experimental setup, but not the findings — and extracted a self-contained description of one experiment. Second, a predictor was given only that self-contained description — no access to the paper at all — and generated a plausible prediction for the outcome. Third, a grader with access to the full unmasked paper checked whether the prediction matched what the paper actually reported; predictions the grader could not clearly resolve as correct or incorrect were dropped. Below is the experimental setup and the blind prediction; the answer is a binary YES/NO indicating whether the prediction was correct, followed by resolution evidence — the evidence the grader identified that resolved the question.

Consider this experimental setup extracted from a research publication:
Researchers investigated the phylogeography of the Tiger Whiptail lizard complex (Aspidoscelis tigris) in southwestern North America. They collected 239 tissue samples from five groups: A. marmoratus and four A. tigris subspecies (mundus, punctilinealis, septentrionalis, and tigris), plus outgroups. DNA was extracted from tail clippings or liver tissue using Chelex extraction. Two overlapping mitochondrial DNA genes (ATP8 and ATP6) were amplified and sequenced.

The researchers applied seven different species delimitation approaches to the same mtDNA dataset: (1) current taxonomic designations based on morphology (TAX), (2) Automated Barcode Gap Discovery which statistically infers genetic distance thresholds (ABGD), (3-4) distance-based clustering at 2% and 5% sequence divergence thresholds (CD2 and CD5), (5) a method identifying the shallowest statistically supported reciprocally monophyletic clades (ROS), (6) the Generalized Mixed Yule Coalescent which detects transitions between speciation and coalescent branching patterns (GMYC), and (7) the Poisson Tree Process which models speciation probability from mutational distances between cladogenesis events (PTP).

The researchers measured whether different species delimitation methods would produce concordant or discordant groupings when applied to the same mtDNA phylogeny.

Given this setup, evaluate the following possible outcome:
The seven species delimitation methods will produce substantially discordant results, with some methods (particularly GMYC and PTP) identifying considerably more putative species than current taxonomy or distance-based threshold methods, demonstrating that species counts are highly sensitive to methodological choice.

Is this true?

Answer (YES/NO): YES